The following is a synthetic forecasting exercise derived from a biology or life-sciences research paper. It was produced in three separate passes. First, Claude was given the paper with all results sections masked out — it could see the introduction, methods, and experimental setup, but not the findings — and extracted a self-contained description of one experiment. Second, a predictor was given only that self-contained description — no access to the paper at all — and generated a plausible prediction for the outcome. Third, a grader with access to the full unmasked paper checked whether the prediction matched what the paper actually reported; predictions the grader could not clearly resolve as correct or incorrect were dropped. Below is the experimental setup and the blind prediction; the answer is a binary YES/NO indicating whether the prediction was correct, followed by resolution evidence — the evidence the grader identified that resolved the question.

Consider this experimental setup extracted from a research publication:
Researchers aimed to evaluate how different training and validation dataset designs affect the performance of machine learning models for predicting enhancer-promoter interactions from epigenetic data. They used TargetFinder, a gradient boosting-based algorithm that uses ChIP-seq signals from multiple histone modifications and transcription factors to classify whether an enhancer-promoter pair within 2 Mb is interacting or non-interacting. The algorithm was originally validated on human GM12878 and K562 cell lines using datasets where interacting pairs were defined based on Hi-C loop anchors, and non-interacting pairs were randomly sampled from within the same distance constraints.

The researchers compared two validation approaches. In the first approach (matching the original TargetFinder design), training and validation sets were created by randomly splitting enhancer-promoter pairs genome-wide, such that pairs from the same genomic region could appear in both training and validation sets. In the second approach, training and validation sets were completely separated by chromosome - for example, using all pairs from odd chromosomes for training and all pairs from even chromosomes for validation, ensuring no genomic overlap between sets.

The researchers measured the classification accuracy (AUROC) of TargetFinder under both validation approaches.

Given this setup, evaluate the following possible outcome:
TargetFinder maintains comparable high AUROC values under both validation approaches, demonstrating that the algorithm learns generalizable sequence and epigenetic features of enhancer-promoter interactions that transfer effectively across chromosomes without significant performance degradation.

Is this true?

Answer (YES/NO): NO